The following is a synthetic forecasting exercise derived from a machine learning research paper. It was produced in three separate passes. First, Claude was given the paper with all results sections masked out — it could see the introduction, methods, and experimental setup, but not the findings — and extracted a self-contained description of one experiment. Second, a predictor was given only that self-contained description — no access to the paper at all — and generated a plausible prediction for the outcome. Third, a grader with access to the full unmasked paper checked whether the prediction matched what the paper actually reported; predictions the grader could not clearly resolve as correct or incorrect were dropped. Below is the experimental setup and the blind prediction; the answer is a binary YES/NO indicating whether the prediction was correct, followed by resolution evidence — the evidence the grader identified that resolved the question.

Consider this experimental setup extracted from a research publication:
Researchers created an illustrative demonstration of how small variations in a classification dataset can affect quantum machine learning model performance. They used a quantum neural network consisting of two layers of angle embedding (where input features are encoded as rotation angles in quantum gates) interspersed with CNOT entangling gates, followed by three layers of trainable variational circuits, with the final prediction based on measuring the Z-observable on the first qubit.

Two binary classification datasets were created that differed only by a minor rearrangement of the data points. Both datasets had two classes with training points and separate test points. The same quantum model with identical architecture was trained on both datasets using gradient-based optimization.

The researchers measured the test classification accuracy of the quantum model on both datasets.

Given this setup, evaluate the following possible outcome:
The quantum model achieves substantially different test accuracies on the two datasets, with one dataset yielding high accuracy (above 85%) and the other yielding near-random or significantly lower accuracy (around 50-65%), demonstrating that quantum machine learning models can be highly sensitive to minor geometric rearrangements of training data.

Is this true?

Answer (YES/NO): YES